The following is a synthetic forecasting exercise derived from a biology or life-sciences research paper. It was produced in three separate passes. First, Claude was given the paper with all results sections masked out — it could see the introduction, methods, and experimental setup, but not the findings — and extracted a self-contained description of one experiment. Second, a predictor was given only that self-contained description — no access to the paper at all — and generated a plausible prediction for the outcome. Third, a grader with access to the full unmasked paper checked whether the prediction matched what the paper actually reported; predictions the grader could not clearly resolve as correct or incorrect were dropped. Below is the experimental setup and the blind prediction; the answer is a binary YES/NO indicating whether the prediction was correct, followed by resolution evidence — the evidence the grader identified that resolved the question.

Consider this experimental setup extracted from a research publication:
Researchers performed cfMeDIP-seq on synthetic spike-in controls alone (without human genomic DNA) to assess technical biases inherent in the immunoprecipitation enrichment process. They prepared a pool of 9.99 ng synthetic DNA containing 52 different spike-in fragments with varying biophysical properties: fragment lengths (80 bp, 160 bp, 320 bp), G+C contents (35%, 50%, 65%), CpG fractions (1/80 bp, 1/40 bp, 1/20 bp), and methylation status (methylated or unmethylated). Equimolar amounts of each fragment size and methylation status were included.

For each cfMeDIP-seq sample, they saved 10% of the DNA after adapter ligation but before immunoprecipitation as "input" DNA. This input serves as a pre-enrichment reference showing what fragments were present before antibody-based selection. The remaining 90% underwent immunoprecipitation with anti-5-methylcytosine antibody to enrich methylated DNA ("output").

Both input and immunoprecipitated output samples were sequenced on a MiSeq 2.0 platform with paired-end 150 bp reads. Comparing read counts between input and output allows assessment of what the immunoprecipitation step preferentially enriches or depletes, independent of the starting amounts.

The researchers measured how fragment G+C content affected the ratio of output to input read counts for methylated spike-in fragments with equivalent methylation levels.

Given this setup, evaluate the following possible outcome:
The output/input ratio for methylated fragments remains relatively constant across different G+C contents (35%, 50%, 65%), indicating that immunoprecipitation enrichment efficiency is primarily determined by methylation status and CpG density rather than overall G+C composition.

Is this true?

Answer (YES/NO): NO